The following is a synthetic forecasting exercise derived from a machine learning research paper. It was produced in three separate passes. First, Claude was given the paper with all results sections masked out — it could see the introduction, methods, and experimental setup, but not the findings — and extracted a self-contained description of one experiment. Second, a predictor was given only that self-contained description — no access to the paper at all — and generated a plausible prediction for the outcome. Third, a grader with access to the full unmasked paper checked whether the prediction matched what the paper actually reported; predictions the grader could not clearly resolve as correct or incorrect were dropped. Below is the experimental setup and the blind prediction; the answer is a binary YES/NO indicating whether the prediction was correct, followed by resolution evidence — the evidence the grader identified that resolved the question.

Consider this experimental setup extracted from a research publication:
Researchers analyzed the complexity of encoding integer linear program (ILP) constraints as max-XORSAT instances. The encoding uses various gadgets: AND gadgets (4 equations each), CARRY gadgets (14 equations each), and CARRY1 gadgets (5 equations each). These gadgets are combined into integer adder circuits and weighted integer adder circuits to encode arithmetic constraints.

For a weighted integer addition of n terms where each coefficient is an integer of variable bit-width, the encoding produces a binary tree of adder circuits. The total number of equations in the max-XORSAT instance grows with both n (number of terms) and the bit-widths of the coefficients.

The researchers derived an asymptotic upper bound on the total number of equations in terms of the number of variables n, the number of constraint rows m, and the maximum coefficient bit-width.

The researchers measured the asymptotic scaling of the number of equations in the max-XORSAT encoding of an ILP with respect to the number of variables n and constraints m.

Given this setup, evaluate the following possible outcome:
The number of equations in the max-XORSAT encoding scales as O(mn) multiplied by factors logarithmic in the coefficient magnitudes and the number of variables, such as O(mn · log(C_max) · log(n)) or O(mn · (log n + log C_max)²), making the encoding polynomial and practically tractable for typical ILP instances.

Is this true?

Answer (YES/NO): NO